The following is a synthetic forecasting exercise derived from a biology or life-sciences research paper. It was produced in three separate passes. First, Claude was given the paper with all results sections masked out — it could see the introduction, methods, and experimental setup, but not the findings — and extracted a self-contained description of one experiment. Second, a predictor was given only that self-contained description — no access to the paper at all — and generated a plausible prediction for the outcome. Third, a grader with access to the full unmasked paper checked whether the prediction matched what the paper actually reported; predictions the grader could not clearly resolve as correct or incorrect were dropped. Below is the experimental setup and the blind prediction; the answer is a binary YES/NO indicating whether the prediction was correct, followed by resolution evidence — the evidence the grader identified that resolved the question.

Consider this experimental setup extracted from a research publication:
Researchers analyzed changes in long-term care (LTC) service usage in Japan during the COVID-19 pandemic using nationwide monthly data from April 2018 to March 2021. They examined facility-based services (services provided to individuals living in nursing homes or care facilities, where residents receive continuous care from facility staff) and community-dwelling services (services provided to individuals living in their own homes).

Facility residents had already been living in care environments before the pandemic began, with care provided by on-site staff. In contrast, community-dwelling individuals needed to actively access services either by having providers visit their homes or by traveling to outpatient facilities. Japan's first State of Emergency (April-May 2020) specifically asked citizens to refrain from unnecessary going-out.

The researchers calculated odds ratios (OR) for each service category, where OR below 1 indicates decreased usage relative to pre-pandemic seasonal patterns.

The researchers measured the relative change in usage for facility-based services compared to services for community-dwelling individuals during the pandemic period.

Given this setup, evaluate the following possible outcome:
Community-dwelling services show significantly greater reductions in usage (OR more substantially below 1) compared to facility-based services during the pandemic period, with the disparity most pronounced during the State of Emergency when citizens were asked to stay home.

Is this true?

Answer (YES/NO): YES